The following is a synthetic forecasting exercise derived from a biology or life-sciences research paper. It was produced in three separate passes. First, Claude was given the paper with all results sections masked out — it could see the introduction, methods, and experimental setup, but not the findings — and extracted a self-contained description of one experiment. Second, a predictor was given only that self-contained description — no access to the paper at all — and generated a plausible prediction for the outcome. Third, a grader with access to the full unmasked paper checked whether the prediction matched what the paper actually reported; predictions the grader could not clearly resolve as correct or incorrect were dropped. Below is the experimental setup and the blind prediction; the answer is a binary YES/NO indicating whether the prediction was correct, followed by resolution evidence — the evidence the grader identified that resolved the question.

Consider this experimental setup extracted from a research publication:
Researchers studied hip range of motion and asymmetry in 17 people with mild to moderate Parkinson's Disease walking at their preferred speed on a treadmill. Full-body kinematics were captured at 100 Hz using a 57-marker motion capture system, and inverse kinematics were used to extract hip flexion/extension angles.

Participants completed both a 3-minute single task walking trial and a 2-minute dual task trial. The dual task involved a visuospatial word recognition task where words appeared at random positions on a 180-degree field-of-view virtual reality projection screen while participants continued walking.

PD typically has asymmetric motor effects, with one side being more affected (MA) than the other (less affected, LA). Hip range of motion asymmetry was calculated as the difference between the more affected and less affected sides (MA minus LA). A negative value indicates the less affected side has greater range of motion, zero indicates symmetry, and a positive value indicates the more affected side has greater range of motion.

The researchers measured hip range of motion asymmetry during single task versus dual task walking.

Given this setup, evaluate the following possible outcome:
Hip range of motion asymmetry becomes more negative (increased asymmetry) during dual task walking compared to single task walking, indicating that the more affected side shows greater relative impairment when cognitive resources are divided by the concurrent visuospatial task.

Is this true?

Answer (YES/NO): NO